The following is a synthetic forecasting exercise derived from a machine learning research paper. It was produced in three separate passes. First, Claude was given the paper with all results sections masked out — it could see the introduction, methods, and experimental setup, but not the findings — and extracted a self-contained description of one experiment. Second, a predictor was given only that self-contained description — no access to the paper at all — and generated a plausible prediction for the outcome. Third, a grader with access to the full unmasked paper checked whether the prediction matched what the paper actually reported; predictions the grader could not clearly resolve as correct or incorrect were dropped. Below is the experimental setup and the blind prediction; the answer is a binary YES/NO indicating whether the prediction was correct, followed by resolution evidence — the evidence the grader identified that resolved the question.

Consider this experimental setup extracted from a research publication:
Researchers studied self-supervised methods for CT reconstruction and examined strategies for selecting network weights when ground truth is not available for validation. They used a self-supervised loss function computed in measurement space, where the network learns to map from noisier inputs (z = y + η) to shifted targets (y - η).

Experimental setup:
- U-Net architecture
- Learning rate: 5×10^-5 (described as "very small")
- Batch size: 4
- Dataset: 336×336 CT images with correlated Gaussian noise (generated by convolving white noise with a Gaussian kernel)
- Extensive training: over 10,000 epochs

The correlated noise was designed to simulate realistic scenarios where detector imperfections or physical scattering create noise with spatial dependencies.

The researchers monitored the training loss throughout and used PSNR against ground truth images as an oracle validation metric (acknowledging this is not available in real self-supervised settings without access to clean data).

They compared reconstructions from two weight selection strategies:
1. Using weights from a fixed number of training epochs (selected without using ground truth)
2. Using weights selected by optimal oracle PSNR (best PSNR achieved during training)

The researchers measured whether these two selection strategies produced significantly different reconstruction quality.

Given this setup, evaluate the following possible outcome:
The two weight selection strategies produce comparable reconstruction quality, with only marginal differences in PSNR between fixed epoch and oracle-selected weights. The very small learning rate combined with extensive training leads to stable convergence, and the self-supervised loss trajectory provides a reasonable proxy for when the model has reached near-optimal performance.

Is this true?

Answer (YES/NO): NO